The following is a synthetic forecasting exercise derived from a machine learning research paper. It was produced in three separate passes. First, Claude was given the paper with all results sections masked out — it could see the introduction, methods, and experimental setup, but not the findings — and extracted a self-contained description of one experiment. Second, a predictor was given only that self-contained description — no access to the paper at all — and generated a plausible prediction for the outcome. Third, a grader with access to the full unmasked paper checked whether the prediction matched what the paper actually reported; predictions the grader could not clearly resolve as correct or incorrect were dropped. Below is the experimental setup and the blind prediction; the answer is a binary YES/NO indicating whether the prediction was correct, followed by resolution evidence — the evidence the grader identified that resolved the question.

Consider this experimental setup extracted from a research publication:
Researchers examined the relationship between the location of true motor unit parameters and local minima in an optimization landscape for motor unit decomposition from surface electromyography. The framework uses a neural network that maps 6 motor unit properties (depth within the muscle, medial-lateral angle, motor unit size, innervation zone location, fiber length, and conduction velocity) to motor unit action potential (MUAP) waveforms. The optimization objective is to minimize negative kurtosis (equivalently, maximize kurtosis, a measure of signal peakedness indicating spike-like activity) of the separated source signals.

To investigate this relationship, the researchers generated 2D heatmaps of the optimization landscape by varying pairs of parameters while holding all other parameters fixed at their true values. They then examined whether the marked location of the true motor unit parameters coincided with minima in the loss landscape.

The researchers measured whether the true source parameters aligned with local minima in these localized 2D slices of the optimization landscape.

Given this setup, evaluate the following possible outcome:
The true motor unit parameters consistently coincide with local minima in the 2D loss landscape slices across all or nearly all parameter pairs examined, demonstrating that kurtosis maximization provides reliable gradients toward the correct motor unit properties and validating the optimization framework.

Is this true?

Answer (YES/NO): NO